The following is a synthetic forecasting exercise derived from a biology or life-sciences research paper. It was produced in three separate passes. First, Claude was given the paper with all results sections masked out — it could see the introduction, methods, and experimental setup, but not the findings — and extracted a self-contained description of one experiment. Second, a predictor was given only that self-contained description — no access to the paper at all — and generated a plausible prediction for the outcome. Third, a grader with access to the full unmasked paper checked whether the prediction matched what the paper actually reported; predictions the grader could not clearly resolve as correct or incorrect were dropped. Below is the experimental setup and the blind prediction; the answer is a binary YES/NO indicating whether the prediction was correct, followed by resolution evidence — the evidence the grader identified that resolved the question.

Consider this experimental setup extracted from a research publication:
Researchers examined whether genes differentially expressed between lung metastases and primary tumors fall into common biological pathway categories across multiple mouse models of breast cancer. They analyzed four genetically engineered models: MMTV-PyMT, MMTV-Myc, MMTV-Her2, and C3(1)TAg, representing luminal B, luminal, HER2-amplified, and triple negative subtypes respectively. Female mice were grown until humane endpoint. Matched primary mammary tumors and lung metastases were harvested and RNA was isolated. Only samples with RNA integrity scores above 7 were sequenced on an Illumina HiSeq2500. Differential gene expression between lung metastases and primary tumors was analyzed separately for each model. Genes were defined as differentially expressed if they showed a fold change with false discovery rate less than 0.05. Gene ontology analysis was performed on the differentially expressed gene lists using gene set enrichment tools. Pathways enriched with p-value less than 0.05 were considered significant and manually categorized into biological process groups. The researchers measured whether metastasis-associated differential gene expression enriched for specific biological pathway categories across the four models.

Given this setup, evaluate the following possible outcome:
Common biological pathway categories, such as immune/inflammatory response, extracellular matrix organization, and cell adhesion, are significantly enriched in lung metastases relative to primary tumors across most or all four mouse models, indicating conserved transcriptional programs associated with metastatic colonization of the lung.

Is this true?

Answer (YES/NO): NO